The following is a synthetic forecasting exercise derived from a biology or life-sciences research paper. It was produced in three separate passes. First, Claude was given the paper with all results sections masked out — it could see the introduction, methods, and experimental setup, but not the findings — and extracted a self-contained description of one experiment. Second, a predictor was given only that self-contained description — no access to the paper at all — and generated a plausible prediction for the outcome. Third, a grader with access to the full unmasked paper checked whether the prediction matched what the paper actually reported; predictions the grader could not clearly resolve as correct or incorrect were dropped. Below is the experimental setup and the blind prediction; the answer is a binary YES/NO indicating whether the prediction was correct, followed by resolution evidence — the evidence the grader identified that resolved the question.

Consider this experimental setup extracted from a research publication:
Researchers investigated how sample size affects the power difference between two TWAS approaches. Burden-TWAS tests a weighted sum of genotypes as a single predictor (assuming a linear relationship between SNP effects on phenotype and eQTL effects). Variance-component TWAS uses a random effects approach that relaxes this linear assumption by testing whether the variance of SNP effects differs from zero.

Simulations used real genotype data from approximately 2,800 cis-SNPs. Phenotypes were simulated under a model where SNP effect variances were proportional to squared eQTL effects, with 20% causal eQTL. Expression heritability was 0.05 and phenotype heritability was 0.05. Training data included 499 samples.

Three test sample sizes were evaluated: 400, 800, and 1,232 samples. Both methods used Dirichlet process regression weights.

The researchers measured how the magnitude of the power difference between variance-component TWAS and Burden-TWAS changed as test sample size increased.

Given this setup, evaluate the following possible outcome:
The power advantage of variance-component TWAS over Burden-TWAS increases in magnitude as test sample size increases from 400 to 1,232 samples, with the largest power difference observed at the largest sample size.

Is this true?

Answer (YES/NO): YES